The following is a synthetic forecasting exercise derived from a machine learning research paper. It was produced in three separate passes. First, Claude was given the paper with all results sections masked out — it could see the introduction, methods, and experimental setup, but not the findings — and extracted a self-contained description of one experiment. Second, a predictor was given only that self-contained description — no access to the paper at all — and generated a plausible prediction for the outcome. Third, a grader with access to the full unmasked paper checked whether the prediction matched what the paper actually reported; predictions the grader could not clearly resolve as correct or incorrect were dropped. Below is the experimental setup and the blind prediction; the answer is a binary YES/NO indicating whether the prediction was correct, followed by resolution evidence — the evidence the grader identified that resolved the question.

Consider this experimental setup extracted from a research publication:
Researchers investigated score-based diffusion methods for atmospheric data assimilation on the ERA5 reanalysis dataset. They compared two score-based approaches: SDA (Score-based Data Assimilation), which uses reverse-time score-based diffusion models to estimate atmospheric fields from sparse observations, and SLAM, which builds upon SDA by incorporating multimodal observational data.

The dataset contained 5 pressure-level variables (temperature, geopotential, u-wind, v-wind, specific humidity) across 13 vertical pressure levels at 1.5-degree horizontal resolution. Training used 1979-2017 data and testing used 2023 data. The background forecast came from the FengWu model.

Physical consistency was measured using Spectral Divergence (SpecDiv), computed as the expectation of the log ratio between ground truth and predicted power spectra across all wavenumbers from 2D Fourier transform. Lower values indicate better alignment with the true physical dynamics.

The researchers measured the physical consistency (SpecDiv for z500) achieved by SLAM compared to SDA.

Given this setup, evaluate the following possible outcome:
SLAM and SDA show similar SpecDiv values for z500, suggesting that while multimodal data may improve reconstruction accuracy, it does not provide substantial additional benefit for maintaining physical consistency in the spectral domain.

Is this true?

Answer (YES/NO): NO